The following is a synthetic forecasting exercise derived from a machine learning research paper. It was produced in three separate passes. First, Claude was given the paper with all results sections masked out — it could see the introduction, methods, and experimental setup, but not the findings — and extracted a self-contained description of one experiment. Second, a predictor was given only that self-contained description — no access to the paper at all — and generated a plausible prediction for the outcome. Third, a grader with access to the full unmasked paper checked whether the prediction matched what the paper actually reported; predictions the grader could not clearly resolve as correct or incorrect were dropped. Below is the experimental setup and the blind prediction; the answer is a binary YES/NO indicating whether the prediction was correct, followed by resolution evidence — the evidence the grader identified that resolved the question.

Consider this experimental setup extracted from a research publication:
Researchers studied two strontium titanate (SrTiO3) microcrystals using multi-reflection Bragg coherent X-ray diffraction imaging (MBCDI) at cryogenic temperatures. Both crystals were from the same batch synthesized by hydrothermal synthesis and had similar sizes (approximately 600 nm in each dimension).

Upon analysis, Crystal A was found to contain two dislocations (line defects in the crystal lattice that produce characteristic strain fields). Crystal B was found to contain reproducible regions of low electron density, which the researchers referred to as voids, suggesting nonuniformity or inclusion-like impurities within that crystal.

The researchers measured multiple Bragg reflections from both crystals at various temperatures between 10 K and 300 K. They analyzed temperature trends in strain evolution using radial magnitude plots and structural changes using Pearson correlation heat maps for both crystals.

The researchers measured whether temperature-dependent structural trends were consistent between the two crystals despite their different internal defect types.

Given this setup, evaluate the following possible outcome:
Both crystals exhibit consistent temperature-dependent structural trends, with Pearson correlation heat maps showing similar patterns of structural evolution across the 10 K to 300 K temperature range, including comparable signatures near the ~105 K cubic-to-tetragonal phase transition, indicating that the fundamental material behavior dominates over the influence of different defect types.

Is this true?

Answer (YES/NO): NO